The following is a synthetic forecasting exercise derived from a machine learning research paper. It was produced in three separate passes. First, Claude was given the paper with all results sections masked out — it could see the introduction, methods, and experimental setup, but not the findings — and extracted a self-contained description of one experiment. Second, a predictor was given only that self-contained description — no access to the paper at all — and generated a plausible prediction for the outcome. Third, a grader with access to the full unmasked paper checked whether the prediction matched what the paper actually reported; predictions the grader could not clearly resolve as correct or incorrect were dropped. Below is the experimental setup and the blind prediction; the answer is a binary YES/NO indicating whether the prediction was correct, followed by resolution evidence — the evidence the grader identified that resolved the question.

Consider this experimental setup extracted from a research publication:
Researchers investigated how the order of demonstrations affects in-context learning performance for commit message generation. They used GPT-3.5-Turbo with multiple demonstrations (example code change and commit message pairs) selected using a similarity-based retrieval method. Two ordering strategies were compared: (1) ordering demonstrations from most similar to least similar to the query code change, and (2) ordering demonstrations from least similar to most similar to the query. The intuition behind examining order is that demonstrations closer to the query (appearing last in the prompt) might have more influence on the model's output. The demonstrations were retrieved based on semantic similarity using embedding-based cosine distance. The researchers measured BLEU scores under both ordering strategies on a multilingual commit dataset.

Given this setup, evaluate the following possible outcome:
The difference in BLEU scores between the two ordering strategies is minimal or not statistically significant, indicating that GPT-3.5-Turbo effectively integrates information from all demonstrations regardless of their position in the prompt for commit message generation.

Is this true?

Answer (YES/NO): YES